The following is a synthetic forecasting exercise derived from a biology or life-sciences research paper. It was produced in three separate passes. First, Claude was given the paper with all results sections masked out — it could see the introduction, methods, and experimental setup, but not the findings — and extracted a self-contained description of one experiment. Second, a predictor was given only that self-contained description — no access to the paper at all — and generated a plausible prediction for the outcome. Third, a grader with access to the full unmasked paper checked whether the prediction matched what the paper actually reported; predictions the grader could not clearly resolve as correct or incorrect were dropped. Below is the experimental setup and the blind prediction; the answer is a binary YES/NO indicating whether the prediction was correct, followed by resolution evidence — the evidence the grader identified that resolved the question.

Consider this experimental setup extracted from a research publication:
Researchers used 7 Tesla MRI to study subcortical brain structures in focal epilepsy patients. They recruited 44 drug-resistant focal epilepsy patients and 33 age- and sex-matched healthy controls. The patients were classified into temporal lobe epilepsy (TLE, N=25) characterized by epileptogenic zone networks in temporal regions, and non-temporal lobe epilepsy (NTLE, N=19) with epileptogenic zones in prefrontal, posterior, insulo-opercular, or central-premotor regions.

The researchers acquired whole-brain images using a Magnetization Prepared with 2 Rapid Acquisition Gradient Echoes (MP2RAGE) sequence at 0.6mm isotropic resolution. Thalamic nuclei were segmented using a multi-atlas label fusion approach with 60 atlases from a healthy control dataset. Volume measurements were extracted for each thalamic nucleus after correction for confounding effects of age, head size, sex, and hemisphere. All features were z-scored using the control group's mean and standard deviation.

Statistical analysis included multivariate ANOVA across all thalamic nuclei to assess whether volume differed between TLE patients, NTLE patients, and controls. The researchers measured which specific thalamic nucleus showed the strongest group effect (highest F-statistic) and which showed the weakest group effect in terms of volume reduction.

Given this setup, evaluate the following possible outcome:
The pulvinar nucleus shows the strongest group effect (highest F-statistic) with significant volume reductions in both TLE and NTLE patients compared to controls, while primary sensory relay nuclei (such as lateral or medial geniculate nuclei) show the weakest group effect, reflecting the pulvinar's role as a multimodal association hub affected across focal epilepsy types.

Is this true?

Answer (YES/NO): NO